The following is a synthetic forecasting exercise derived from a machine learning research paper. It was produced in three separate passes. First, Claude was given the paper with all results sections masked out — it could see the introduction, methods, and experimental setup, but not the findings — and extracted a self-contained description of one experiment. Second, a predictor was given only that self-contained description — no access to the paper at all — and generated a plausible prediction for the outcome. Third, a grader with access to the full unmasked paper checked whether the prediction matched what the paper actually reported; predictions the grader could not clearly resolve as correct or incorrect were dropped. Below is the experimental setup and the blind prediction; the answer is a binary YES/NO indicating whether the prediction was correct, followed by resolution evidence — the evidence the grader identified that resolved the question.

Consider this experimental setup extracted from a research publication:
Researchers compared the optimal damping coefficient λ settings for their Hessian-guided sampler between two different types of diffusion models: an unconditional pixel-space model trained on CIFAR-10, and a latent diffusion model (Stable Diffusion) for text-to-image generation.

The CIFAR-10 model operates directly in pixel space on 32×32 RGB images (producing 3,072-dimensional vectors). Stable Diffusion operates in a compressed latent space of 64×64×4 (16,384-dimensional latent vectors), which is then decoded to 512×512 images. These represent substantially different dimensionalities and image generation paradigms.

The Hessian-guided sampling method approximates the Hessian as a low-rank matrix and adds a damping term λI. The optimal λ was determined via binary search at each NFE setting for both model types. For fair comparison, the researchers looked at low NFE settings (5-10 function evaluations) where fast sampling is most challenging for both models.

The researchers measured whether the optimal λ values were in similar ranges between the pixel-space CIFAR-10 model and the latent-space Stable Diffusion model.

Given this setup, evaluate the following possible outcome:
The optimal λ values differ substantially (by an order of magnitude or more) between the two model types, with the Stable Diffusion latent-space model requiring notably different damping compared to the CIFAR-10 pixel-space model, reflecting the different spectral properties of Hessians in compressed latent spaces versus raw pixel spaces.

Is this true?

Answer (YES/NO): NO